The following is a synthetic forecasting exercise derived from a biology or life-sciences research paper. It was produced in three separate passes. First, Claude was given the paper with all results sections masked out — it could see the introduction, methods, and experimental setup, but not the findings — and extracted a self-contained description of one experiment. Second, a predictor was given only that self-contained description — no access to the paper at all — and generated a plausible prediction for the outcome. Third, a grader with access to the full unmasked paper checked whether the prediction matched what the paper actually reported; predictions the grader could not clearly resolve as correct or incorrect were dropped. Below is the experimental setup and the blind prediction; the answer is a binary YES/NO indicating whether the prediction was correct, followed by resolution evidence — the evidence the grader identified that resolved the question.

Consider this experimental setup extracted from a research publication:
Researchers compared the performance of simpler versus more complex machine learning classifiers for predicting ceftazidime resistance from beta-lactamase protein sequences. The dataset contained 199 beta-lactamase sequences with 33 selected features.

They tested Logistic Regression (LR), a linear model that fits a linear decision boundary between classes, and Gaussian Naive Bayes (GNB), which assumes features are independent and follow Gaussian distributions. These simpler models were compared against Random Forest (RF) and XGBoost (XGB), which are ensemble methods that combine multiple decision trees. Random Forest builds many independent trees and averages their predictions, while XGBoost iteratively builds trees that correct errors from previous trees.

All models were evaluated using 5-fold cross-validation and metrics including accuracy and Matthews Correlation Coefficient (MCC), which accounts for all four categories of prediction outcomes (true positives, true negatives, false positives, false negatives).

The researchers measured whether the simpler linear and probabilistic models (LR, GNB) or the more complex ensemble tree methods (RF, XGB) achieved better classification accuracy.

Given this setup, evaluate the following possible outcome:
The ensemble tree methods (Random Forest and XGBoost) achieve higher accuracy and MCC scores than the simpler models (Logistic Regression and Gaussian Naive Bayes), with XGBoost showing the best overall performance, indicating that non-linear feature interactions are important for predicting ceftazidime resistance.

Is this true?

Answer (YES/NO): NO